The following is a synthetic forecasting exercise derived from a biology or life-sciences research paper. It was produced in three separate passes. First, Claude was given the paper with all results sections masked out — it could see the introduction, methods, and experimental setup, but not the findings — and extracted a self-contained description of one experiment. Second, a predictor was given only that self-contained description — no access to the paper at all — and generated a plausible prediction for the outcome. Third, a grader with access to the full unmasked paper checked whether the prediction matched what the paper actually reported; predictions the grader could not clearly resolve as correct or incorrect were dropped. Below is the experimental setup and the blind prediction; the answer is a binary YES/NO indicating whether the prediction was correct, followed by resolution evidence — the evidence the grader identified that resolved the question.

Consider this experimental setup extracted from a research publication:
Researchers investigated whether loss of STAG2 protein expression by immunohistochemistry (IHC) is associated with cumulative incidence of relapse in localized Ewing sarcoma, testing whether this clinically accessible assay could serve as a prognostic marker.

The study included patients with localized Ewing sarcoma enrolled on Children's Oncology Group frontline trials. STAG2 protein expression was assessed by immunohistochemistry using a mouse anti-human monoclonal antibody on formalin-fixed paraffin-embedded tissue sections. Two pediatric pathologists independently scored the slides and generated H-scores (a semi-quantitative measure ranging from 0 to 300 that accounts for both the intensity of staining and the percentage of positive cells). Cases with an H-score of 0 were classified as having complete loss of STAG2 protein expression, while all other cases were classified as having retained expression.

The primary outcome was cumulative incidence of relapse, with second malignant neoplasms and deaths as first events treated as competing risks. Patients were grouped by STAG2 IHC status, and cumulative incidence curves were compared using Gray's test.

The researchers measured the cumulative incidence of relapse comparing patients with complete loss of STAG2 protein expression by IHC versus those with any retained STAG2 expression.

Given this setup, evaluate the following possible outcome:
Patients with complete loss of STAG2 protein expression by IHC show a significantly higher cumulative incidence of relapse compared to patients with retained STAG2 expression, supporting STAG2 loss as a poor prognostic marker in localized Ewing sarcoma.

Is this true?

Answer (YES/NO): NO